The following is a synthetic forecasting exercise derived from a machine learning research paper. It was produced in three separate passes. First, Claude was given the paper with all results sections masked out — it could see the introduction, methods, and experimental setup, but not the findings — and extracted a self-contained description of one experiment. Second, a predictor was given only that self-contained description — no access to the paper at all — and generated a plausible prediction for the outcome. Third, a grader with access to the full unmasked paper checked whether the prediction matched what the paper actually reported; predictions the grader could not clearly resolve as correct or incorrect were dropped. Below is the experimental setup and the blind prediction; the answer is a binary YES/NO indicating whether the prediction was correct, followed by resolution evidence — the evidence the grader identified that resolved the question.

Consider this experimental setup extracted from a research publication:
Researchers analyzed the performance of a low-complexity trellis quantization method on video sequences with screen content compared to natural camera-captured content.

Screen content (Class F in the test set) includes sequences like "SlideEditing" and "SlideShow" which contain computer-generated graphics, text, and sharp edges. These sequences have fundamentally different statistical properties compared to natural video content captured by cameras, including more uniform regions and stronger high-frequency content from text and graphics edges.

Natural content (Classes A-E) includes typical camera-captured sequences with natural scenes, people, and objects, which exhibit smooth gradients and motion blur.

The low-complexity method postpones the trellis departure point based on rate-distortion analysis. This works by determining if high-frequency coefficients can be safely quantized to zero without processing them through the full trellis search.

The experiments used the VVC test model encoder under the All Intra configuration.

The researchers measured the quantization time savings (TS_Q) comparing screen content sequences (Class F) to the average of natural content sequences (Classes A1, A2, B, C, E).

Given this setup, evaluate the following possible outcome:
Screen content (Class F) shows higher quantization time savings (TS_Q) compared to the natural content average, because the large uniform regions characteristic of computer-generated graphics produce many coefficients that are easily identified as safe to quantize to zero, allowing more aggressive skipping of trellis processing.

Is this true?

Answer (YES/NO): NO